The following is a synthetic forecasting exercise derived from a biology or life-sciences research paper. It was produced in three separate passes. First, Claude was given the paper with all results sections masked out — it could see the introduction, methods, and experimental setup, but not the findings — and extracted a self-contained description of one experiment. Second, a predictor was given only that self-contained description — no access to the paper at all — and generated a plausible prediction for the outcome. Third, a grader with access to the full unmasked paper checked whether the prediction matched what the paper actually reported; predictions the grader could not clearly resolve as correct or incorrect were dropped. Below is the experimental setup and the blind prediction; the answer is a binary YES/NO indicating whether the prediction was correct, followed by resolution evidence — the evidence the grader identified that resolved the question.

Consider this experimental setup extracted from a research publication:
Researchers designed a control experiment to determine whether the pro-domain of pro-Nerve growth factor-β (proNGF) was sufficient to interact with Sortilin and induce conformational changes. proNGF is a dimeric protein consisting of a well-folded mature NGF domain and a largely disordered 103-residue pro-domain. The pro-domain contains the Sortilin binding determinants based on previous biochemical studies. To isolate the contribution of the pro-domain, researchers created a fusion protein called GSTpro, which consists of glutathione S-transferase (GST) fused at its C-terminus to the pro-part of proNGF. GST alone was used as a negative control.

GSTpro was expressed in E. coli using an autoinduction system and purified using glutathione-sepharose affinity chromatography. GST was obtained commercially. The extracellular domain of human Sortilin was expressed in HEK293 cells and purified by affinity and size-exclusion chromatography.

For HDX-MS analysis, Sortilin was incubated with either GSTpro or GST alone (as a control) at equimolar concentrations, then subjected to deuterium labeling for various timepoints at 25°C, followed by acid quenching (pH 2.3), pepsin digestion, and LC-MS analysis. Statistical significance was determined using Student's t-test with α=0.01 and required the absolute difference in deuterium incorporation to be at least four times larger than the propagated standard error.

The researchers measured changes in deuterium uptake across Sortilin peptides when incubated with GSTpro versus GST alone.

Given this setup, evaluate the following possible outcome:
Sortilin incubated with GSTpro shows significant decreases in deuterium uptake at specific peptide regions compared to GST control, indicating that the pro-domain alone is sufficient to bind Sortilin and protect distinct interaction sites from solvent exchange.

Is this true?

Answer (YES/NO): YES